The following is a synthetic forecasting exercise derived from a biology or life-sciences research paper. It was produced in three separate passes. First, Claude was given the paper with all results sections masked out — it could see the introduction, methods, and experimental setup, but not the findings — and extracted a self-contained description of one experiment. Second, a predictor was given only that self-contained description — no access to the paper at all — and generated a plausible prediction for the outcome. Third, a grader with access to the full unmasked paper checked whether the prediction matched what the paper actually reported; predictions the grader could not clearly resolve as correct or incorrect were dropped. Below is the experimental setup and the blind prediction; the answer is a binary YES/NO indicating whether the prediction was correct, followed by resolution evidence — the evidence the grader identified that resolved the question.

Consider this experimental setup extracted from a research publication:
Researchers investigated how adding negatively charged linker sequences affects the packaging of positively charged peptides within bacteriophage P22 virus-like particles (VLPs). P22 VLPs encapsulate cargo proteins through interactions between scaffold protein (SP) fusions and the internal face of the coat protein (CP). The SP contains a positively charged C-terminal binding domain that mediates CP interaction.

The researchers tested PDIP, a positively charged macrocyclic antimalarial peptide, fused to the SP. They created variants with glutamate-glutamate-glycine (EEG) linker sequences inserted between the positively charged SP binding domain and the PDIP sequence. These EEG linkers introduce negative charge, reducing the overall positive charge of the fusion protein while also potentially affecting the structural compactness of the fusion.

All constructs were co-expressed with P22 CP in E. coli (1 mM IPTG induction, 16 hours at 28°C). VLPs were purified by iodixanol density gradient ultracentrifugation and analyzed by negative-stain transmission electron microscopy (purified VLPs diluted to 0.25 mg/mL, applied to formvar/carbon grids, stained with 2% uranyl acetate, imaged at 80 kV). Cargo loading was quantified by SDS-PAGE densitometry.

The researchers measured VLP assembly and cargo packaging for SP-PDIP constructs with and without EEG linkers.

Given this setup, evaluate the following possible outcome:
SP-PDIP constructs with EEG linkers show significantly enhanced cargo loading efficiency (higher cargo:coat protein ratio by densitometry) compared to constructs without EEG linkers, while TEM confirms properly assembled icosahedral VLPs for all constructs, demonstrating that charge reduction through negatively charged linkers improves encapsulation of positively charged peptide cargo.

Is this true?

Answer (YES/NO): NO